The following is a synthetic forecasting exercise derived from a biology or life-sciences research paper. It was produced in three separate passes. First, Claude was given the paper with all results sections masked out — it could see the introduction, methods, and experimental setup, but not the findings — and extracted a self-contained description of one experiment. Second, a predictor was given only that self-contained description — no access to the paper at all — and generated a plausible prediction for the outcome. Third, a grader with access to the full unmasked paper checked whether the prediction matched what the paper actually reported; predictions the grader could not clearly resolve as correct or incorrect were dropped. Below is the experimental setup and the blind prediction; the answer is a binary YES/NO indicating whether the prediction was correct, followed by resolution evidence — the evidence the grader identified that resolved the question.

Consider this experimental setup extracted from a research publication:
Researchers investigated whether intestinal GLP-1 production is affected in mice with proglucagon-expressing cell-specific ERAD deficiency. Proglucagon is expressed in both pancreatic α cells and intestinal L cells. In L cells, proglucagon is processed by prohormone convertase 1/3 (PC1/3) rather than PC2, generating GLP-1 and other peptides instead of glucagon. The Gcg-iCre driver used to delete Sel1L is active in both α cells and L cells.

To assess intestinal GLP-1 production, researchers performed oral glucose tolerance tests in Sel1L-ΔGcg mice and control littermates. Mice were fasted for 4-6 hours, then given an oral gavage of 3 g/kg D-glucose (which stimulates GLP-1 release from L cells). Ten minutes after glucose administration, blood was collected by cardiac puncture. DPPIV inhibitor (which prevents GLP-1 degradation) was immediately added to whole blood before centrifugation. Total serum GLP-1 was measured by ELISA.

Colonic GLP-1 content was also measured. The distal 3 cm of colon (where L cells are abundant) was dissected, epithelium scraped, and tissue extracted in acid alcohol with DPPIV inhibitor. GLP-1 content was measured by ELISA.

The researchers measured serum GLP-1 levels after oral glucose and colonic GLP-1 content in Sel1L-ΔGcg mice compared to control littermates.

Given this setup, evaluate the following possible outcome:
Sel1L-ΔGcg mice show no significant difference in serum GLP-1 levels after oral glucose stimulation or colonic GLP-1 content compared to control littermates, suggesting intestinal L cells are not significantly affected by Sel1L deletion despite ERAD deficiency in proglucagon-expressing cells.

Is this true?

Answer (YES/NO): YES